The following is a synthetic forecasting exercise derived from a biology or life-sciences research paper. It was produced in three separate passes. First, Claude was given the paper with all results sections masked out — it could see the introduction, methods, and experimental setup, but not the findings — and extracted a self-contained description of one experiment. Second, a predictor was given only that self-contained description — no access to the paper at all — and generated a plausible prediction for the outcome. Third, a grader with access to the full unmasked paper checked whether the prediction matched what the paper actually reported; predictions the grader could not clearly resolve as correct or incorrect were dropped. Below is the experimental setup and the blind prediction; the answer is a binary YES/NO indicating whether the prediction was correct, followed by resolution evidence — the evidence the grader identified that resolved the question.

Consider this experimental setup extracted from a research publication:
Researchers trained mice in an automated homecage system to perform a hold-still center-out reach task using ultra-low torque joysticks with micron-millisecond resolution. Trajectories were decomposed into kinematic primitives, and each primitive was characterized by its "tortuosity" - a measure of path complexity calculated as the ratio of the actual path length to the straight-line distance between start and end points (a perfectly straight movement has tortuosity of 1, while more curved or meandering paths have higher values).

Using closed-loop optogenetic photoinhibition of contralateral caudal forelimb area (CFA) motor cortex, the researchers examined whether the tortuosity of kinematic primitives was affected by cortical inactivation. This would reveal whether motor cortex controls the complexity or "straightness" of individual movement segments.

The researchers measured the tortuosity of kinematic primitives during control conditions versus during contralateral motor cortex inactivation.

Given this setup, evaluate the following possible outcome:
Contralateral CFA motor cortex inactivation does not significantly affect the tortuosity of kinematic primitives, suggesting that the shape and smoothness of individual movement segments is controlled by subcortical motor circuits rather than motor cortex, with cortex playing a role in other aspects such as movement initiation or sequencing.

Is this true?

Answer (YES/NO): NO